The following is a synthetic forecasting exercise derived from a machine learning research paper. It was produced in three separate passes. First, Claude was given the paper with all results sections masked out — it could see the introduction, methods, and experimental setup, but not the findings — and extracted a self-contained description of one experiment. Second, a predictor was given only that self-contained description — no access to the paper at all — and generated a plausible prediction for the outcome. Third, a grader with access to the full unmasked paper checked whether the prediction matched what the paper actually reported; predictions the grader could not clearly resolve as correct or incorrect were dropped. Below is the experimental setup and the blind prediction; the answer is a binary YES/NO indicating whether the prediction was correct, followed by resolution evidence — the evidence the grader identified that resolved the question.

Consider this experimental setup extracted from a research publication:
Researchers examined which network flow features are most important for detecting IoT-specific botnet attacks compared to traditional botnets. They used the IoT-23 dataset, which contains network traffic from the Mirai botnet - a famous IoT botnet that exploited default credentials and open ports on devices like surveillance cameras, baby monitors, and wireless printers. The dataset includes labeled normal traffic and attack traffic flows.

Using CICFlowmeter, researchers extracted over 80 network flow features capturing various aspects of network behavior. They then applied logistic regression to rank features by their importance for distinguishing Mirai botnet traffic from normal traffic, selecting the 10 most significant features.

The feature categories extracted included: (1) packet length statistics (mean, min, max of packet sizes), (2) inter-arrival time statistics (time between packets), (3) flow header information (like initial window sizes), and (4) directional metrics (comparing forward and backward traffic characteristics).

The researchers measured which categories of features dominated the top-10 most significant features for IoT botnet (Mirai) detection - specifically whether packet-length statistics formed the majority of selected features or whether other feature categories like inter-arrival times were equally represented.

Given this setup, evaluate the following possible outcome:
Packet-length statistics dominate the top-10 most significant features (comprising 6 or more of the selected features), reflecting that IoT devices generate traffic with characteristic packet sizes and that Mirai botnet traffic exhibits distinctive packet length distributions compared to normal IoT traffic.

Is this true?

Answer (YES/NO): YES